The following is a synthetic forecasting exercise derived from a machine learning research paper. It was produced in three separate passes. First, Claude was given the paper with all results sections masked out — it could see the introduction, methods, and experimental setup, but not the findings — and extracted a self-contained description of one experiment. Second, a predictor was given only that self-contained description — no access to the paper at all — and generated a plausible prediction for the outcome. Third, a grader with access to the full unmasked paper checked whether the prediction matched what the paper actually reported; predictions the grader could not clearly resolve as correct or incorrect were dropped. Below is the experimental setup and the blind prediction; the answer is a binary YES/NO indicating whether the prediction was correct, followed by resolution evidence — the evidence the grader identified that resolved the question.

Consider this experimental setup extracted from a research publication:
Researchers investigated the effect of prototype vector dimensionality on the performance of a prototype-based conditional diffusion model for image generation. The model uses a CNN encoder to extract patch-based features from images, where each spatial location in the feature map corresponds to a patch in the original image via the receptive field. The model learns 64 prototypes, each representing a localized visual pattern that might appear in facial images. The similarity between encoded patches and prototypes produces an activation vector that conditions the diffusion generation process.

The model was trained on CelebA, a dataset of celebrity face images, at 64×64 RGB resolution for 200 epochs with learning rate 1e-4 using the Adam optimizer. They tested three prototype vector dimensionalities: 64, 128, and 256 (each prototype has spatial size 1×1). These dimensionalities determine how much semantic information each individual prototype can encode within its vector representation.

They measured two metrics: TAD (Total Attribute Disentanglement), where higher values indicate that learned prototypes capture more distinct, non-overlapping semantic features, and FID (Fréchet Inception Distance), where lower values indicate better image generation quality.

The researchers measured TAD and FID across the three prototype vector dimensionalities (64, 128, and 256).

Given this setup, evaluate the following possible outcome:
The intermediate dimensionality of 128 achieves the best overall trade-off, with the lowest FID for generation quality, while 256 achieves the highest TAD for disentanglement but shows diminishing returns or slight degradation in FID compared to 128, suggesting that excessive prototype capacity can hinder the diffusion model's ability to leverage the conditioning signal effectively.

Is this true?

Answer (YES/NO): NO